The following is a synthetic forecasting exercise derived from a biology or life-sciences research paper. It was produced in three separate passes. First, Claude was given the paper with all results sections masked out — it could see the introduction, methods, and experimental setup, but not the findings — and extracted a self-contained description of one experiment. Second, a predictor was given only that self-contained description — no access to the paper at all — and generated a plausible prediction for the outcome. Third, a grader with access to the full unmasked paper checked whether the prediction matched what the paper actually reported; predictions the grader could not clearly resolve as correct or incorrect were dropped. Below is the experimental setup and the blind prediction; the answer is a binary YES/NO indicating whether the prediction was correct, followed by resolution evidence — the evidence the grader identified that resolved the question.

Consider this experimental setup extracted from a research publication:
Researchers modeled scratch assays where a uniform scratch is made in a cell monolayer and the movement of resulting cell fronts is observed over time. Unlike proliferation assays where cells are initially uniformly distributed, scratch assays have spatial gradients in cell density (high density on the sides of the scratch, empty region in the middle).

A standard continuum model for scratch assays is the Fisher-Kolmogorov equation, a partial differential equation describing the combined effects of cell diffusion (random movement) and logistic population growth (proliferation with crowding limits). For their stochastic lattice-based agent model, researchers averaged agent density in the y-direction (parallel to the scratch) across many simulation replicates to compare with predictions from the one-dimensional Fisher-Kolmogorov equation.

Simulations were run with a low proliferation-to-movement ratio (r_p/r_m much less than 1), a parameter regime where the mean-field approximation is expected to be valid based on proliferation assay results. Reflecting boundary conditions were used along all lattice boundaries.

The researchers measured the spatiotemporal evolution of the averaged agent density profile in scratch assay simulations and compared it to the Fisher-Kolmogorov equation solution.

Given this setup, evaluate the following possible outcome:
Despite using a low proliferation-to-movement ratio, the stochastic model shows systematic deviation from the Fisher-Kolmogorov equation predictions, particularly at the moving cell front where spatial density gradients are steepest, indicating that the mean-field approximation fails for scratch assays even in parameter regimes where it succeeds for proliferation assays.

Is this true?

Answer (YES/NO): NO